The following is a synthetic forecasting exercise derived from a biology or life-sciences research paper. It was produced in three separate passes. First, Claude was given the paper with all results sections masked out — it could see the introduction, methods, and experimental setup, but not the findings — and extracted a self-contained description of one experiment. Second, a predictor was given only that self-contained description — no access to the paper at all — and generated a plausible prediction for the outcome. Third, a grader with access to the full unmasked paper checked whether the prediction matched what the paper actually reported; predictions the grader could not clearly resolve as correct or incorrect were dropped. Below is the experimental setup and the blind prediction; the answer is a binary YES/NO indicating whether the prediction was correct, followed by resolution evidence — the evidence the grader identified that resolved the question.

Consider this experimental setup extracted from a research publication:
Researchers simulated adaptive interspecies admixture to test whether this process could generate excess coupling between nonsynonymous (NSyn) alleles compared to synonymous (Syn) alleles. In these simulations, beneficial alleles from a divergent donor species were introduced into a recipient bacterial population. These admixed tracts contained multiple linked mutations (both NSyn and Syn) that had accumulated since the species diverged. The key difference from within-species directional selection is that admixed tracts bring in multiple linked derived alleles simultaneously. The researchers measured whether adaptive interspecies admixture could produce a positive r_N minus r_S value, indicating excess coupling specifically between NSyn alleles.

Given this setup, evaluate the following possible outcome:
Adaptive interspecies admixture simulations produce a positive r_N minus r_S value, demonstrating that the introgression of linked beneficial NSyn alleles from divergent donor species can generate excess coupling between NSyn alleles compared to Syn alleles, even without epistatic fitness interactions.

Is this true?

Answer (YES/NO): YES